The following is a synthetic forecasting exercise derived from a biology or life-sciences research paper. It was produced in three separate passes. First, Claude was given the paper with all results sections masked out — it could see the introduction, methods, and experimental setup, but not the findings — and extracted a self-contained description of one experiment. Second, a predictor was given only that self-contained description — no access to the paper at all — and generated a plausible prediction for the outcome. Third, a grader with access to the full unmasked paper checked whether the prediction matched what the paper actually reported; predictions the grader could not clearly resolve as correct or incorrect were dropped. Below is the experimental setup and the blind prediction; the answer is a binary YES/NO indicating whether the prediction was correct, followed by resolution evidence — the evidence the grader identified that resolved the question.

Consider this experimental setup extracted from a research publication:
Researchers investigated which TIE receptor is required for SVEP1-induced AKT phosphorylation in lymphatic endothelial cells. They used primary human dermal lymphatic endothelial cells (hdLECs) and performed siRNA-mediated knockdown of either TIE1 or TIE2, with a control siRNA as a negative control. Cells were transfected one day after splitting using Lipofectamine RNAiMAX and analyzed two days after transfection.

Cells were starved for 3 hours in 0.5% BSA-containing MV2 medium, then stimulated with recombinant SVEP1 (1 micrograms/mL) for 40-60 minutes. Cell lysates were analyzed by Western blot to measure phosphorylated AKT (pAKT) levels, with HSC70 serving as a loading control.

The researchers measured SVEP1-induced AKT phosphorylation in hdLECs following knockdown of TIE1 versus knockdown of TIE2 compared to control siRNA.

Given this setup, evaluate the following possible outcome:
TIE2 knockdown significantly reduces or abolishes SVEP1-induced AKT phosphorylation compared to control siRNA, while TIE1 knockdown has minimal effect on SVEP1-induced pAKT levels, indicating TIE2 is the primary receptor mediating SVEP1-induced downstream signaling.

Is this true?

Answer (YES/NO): NO